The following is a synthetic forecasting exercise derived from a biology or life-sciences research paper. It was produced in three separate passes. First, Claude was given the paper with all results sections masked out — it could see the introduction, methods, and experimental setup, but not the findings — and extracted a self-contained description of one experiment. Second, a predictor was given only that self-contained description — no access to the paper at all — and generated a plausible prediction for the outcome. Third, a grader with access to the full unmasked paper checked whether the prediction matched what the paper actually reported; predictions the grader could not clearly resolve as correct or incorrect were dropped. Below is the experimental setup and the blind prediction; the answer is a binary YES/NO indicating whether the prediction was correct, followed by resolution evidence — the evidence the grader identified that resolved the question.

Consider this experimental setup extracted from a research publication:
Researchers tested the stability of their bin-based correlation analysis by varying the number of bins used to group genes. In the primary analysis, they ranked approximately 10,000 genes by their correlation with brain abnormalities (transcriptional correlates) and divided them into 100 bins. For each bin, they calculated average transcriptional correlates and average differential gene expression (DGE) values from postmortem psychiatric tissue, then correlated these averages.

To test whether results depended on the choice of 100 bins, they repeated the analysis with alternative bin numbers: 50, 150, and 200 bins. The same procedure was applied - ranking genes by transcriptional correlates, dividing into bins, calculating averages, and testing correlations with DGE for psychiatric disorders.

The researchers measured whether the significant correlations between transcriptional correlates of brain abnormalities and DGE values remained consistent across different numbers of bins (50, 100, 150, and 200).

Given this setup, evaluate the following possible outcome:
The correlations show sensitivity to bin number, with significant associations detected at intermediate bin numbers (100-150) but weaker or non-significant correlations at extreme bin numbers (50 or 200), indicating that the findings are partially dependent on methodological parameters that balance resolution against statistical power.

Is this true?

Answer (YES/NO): NO